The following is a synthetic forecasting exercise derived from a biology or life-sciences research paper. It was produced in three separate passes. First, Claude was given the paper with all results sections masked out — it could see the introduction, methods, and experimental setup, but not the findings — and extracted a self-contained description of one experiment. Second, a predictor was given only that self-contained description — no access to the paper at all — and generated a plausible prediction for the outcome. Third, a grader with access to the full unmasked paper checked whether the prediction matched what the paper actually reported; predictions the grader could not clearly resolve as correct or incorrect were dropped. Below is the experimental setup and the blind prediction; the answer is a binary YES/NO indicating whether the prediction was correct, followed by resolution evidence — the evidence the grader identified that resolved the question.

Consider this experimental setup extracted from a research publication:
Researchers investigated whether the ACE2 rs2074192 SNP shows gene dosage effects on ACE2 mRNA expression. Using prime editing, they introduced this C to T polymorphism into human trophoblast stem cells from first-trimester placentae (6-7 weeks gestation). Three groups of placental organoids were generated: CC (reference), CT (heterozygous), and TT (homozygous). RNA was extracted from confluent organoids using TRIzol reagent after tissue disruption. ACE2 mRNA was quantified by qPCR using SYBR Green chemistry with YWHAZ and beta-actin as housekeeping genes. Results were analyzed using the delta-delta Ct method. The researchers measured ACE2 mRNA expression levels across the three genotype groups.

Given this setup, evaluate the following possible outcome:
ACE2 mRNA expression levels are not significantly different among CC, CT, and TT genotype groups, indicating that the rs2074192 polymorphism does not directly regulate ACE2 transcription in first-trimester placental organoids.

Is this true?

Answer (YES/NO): NO